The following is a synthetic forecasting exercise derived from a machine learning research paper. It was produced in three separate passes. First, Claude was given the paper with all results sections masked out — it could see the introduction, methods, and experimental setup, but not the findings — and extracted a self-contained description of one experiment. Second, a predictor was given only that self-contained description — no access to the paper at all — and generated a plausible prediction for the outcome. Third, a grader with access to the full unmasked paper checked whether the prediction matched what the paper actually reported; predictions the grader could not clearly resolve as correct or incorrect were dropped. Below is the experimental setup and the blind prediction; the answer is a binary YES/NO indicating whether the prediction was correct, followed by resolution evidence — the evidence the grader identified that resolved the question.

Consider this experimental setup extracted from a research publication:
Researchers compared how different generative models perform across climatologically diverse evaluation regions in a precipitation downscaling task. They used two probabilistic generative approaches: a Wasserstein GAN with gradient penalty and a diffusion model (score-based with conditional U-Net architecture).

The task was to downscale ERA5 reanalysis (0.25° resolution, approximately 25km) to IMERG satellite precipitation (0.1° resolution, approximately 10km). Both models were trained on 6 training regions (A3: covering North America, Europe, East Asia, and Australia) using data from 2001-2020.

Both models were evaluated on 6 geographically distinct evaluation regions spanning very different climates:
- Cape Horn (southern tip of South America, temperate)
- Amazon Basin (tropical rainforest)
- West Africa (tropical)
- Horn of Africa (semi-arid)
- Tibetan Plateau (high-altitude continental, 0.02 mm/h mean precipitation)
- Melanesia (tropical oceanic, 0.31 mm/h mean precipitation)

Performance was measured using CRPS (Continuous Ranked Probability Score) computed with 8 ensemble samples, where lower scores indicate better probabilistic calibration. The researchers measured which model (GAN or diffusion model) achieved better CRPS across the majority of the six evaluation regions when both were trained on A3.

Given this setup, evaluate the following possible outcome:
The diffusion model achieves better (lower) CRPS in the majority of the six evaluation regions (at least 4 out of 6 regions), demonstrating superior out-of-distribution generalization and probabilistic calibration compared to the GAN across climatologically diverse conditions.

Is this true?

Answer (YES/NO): NO